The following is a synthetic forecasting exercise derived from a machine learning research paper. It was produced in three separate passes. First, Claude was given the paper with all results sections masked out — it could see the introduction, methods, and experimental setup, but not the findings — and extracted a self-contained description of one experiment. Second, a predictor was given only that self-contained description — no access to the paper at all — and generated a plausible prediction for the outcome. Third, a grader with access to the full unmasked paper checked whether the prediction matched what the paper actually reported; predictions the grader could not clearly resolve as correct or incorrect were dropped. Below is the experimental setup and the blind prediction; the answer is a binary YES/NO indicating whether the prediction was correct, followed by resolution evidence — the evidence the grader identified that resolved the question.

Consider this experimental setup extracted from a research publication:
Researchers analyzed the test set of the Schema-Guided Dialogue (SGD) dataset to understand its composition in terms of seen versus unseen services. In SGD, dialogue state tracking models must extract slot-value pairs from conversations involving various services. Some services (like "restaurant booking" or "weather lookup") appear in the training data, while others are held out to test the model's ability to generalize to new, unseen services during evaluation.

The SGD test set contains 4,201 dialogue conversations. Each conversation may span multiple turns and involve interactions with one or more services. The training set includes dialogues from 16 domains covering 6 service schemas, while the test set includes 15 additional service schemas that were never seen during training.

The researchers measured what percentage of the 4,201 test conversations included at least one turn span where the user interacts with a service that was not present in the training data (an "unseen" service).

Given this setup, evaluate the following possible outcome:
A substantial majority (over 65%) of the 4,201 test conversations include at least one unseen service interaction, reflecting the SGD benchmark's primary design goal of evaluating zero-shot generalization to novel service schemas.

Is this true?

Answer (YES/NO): YES